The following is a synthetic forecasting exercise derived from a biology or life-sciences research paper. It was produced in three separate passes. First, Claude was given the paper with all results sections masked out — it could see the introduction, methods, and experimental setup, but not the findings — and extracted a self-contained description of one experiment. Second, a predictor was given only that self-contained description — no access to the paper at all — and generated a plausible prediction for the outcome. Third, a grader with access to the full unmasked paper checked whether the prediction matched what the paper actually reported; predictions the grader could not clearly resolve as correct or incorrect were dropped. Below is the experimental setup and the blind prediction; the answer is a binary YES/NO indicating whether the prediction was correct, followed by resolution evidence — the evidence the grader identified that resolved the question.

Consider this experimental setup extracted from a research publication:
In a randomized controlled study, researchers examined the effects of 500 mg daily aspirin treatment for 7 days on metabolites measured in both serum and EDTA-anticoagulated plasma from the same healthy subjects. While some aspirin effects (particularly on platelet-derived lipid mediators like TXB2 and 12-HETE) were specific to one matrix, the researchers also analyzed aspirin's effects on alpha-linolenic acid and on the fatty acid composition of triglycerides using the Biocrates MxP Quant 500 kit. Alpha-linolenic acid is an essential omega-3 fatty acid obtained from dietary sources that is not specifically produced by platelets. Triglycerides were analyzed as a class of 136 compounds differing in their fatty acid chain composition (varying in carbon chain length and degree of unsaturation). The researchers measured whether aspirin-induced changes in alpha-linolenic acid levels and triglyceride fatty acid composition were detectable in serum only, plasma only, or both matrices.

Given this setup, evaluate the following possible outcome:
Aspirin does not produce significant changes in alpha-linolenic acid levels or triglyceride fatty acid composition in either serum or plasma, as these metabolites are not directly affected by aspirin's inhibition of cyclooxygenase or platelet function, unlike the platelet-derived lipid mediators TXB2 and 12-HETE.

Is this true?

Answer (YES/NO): NO